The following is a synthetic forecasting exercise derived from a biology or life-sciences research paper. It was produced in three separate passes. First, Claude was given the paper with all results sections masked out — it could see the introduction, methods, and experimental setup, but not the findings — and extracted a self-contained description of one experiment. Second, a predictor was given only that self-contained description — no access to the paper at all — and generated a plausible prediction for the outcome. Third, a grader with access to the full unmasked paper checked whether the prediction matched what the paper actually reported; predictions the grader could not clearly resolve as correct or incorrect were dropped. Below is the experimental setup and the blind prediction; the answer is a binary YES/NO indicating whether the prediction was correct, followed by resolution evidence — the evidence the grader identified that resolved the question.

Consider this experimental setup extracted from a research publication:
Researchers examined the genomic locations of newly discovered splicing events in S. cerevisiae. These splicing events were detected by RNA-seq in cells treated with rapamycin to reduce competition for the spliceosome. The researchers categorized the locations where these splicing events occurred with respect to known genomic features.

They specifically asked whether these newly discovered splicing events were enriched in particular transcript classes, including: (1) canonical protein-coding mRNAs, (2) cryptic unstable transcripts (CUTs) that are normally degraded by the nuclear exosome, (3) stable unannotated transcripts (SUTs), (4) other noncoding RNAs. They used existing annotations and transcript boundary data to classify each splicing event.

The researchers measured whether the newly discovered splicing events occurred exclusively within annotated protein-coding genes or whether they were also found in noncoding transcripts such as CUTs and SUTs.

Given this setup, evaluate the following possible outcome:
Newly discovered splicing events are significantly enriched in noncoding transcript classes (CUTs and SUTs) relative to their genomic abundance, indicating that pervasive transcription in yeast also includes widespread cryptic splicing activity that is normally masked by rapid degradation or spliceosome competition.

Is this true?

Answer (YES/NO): NO